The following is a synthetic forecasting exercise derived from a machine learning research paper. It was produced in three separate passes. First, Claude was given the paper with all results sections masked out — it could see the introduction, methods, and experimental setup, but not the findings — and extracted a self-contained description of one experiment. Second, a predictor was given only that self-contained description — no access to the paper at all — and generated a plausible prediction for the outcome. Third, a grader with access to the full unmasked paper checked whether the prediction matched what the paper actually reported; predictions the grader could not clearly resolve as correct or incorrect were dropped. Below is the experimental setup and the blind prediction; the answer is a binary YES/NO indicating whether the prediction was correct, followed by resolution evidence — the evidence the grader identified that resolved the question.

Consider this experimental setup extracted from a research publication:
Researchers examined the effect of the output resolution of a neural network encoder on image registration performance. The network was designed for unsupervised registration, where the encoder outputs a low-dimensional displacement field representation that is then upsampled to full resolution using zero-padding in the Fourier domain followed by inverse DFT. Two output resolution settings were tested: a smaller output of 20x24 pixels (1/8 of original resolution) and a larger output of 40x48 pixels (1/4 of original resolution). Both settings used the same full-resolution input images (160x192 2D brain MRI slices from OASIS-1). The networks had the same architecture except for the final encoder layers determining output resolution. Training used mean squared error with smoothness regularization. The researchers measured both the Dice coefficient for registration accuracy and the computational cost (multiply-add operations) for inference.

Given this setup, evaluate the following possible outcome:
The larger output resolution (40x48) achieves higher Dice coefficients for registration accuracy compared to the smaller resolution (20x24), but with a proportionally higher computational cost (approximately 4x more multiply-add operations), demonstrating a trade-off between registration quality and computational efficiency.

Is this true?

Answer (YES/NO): NO